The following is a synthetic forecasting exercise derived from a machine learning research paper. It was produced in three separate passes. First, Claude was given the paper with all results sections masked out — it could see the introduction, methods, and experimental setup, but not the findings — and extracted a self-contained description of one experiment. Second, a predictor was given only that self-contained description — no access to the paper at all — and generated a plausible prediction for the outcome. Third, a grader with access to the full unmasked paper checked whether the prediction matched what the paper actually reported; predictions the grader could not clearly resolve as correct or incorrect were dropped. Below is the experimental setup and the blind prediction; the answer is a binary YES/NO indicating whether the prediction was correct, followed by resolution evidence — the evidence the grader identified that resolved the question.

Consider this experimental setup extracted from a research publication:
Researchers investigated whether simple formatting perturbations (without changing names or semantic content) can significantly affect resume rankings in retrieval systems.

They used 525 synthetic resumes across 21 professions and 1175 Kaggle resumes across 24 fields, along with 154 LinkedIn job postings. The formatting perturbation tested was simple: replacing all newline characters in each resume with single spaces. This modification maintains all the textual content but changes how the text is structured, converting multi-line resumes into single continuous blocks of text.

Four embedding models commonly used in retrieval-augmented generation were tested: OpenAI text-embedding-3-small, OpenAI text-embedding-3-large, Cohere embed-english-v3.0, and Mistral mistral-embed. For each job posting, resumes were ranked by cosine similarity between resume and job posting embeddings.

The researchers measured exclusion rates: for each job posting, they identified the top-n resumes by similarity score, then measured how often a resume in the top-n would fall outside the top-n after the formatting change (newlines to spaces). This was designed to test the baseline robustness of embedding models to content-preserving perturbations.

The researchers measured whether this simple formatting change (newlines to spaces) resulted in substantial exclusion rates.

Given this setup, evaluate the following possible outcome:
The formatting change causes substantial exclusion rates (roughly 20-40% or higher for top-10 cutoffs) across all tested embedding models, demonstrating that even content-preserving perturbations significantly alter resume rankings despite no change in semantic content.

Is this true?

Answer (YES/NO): YES